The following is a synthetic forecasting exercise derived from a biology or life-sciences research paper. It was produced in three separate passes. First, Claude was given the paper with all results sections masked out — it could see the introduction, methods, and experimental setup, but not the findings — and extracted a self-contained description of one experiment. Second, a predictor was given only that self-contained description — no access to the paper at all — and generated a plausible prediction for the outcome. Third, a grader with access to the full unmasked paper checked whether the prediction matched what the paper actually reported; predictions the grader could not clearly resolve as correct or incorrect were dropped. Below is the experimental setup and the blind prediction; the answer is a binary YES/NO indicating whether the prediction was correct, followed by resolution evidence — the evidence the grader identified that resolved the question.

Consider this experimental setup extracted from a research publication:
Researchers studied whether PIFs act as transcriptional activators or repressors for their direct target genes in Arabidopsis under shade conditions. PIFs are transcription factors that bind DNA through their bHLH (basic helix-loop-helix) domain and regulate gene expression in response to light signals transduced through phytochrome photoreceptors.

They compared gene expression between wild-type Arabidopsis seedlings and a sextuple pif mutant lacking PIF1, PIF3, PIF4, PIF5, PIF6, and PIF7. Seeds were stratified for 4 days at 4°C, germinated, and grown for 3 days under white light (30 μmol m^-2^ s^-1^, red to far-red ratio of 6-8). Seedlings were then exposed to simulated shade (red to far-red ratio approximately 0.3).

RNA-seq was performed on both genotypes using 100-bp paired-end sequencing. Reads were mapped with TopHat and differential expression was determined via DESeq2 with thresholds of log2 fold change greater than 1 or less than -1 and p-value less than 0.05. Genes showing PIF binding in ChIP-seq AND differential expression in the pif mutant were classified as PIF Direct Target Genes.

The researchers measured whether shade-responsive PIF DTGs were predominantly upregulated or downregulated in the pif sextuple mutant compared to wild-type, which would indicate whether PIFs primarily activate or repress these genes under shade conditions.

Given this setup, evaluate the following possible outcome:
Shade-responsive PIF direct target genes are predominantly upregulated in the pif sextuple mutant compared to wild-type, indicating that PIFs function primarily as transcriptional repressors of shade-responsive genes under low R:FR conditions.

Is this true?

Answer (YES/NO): NO